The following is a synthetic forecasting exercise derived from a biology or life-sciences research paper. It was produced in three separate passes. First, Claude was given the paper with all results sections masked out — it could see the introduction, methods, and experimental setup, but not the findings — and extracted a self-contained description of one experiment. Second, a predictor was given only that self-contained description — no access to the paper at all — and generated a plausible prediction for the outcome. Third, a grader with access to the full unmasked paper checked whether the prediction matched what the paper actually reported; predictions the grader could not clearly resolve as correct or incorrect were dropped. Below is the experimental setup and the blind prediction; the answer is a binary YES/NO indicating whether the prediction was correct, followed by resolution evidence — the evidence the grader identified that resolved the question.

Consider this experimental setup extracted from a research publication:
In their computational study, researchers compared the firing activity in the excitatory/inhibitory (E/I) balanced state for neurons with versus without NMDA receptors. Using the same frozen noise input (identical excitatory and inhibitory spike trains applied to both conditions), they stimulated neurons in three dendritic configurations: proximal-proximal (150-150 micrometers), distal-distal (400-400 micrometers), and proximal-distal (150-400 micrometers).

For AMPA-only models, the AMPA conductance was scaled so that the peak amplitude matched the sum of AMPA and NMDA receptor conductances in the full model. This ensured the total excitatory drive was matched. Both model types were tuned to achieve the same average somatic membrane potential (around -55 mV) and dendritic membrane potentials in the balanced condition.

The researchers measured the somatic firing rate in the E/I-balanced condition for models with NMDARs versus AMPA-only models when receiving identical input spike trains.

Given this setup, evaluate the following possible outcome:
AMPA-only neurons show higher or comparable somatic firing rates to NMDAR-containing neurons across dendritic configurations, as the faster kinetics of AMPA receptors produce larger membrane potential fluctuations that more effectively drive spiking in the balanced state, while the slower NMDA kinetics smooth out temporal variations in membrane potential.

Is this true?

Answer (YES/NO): NO